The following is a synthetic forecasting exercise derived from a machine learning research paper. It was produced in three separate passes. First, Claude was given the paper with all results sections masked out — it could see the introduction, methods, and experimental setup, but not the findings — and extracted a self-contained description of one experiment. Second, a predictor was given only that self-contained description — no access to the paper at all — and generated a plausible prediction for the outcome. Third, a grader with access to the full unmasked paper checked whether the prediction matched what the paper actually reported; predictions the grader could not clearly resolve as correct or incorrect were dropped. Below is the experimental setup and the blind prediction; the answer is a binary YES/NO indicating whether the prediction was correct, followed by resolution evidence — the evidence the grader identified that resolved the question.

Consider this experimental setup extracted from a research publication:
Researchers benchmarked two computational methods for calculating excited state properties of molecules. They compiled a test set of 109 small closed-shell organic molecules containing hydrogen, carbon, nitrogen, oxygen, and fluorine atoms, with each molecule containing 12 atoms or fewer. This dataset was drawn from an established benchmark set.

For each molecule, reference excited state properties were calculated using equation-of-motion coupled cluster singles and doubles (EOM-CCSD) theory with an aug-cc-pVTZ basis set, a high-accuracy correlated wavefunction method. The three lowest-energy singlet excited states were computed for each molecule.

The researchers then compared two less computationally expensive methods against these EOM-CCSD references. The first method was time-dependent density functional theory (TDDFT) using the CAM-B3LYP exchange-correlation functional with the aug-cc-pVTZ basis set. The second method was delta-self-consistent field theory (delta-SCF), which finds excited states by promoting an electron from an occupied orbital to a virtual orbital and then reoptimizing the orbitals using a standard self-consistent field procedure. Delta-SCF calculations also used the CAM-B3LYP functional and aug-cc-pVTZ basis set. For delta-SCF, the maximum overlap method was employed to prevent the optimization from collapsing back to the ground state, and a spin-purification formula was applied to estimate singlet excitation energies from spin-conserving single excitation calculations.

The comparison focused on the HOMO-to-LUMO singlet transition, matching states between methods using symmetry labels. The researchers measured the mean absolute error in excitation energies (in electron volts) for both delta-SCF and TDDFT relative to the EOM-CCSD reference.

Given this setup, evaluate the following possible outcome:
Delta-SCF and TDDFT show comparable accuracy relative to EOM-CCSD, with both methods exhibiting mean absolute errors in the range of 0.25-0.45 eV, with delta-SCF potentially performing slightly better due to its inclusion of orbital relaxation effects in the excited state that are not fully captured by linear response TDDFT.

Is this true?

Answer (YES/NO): YES